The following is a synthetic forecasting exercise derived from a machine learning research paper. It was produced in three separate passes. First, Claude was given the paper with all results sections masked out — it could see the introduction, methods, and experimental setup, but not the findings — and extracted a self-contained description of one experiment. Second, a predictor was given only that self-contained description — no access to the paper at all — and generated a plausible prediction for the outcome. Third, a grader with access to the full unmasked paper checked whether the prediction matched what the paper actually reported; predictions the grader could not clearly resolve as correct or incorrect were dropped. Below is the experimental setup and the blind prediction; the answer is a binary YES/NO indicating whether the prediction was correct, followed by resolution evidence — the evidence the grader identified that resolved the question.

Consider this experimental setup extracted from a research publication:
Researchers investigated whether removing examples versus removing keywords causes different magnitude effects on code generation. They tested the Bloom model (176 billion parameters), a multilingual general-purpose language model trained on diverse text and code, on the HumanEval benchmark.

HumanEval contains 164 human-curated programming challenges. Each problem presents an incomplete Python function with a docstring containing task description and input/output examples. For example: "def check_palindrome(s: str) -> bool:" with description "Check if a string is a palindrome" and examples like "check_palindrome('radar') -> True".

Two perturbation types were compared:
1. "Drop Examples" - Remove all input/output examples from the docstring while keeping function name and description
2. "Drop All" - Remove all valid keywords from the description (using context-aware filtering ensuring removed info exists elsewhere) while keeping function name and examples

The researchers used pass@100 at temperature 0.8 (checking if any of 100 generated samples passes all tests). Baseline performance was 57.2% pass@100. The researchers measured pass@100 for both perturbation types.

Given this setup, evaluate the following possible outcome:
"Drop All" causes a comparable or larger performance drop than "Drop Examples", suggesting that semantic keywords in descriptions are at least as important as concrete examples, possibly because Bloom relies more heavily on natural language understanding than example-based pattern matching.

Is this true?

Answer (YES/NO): YES